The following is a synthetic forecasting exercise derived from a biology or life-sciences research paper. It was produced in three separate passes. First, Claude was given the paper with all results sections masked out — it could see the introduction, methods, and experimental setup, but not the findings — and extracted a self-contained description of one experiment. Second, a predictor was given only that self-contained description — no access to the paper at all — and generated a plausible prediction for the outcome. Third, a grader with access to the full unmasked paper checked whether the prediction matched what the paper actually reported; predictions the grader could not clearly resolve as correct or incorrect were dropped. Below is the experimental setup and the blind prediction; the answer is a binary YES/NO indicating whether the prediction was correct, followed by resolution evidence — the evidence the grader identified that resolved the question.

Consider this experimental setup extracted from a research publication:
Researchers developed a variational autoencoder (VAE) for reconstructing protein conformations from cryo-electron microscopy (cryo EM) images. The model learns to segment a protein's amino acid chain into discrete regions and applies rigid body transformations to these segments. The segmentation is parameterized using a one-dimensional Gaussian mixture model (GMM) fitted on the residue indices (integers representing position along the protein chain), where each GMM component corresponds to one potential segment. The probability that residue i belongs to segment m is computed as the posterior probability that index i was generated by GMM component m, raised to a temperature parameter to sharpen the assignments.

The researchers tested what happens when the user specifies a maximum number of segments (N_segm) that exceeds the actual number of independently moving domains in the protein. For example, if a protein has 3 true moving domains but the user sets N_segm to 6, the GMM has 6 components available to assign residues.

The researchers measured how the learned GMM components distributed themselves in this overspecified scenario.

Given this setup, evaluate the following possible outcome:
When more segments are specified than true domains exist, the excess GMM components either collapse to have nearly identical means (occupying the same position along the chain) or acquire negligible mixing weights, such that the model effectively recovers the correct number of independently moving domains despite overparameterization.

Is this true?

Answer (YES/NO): YES